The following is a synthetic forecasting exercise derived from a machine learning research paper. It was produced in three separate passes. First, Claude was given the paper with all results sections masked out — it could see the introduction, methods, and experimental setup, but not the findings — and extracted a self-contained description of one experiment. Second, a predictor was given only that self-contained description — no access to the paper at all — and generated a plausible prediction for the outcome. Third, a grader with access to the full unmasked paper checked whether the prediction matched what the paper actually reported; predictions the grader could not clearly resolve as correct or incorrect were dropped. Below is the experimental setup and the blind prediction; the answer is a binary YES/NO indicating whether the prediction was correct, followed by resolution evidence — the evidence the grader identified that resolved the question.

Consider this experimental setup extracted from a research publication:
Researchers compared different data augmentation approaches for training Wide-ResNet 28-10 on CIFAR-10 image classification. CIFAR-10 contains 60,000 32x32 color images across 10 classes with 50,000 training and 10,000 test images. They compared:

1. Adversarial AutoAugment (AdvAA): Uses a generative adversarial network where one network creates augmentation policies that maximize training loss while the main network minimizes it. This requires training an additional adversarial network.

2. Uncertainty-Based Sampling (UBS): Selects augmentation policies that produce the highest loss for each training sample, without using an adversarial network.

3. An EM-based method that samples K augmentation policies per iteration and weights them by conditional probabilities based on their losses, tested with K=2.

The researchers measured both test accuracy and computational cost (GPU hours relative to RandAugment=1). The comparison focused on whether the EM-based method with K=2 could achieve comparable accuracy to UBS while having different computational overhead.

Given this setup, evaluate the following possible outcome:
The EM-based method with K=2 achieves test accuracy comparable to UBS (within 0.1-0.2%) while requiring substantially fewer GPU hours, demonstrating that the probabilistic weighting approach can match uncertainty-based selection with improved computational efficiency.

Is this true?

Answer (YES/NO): NO